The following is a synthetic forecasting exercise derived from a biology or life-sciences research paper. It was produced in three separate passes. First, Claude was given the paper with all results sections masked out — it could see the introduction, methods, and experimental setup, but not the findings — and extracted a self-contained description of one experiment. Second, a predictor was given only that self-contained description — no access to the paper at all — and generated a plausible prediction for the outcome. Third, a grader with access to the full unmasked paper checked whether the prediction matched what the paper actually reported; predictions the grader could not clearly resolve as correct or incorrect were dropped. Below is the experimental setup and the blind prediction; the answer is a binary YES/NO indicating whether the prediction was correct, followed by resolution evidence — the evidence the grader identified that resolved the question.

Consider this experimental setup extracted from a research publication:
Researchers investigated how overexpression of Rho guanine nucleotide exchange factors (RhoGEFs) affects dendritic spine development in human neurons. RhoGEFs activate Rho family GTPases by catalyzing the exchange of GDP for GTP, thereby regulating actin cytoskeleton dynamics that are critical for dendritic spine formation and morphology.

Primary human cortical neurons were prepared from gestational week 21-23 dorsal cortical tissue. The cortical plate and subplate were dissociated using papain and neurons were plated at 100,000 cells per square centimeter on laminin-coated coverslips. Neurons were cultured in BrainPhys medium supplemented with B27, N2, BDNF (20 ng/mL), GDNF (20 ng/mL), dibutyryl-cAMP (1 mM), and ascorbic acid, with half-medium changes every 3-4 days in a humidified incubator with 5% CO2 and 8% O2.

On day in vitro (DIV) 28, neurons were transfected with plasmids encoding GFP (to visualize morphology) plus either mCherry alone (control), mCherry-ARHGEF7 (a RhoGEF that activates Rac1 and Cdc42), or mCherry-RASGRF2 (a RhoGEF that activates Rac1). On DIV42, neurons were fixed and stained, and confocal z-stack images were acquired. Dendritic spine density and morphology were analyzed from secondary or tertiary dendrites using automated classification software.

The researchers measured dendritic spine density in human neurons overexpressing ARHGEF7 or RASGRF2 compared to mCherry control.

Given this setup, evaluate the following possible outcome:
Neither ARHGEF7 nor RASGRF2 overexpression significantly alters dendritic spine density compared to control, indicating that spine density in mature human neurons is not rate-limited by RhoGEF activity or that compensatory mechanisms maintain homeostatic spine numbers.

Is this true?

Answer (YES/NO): NO